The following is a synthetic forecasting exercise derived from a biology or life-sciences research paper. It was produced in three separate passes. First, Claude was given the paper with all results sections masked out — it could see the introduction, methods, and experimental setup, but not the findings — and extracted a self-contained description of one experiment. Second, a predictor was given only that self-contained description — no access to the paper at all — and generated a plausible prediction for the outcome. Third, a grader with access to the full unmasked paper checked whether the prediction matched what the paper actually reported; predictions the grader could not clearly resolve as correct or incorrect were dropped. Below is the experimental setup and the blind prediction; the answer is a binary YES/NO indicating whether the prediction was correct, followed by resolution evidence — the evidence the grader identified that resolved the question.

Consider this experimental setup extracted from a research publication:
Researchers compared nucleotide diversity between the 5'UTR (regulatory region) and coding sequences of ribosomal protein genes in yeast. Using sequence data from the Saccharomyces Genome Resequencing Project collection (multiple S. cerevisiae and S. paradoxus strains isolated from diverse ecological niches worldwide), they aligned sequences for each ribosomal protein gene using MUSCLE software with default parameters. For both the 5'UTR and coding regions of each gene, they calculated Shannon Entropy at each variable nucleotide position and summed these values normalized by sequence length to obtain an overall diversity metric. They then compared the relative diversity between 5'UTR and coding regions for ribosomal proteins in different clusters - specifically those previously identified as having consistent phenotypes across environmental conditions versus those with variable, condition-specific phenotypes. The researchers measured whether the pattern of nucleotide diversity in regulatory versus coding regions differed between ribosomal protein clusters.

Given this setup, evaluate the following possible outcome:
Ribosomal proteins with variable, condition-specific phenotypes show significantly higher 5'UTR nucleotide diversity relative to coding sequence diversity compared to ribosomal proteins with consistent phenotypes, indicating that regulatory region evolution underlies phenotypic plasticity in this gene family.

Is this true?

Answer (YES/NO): NO